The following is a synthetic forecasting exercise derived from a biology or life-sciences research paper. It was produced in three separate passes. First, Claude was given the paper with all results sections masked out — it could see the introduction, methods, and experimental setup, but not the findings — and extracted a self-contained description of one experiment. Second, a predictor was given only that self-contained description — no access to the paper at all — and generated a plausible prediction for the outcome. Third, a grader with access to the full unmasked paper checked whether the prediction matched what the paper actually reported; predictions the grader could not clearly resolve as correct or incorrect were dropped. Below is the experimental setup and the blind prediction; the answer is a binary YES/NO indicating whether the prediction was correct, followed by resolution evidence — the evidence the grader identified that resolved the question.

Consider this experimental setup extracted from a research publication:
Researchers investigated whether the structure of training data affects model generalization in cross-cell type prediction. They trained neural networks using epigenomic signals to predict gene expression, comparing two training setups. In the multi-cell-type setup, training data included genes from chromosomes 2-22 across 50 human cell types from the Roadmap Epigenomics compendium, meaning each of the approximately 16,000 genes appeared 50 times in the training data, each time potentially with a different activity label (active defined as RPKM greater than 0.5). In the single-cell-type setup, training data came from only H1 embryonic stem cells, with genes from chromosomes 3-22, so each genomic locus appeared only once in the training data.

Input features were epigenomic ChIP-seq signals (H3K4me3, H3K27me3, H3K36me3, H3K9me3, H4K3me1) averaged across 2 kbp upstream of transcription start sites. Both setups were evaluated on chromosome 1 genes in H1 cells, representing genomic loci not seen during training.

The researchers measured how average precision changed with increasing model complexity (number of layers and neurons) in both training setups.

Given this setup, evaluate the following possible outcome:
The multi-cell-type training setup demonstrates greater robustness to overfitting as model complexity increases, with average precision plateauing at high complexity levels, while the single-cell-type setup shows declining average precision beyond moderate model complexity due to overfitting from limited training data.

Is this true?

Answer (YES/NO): NO